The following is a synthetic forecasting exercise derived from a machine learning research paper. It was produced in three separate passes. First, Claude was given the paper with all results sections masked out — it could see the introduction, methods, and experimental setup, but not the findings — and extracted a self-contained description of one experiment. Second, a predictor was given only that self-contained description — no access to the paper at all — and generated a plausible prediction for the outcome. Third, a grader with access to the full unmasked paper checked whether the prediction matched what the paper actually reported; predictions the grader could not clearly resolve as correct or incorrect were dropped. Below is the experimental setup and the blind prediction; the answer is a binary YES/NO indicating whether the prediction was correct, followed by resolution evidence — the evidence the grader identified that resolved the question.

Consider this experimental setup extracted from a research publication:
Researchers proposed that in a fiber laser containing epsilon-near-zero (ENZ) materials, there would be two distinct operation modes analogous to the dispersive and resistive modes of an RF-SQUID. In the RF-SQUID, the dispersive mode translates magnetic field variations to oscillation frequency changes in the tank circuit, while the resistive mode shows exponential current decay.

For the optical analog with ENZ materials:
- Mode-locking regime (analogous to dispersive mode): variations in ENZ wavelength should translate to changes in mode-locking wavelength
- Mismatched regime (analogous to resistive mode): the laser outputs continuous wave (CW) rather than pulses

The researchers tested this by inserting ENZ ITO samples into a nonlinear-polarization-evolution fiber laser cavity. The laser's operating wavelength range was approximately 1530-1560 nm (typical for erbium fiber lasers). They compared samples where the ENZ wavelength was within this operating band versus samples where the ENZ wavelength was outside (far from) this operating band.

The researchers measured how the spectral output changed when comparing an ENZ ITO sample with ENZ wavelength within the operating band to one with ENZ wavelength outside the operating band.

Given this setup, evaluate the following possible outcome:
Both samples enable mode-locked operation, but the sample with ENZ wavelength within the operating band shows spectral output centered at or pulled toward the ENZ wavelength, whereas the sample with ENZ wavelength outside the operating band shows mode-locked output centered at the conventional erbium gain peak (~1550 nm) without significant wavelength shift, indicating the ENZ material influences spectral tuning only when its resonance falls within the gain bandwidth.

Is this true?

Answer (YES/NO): NO